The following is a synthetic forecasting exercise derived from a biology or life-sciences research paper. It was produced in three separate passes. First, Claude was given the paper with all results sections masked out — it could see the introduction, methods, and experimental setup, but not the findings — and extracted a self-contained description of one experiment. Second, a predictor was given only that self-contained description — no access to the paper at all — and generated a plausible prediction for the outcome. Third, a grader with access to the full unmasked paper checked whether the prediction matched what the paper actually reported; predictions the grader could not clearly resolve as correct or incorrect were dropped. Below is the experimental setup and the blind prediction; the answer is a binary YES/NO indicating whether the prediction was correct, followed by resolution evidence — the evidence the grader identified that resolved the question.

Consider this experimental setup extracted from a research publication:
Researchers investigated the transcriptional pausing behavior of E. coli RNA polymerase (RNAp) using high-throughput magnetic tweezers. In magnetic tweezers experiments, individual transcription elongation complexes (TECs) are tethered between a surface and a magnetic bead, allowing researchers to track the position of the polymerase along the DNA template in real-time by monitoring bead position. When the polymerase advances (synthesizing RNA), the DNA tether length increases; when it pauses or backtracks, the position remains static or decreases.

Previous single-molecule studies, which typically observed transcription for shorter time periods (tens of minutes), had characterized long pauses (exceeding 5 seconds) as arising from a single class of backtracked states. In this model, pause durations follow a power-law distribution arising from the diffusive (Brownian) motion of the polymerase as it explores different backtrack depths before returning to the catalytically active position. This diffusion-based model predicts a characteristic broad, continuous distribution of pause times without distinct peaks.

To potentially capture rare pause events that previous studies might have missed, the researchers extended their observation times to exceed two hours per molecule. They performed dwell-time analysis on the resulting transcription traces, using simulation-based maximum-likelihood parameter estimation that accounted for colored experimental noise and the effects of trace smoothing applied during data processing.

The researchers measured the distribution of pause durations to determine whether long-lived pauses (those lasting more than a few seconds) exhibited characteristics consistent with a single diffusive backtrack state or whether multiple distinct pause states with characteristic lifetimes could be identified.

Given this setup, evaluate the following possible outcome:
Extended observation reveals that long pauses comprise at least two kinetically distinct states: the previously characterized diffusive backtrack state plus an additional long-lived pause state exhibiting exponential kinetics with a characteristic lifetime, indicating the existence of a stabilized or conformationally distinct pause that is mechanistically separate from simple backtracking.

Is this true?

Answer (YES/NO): NO